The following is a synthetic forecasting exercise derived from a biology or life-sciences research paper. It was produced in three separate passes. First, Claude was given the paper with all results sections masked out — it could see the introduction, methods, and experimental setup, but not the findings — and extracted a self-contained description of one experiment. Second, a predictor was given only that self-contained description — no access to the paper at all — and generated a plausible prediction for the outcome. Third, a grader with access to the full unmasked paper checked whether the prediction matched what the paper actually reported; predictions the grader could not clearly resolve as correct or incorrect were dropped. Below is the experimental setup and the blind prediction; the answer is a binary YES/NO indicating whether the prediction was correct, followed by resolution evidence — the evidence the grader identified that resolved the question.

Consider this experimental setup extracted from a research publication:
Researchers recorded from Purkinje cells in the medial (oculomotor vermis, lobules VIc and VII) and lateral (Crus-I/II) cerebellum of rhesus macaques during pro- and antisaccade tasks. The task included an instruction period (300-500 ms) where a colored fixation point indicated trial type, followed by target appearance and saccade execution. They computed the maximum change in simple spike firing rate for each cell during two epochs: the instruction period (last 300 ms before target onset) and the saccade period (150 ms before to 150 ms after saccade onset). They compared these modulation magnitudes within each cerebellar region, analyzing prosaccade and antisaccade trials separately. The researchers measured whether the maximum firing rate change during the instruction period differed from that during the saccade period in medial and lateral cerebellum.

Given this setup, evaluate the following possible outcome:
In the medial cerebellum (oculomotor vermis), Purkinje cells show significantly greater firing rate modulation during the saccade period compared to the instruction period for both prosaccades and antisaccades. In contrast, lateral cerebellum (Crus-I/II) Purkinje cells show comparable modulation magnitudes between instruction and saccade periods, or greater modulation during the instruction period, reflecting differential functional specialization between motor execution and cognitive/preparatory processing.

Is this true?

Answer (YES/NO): NO